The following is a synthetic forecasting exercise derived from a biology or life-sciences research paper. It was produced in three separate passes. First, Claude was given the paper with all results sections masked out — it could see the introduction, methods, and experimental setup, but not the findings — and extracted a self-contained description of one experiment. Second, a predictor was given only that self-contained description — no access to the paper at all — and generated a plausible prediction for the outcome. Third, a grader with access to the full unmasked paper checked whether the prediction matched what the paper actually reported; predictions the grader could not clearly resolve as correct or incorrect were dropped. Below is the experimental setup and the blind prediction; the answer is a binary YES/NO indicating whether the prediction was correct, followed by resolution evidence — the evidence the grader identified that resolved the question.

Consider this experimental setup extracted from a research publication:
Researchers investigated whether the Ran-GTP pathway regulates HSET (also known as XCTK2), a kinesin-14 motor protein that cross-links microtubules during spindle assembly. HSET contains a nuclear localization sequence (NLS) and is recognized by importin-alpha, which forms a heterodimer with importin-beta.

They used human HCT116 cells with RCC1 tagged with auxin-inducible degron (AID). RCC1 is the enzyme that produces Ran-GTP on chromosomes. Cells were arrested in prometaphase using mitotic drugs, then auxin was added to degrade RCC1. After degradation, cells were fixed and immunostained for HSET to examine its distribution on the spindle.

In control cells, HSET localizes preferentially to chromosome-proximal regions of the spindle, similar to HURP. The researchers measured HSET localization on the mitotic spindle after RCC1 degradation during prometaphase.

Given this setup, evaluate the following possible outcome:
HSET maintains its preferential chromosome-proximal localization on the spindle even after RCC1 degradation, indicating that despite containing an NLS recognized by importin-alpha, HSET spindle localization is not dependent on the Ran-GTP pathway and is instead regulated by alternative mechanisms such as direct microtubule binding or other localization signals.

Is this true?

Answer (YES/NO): NO